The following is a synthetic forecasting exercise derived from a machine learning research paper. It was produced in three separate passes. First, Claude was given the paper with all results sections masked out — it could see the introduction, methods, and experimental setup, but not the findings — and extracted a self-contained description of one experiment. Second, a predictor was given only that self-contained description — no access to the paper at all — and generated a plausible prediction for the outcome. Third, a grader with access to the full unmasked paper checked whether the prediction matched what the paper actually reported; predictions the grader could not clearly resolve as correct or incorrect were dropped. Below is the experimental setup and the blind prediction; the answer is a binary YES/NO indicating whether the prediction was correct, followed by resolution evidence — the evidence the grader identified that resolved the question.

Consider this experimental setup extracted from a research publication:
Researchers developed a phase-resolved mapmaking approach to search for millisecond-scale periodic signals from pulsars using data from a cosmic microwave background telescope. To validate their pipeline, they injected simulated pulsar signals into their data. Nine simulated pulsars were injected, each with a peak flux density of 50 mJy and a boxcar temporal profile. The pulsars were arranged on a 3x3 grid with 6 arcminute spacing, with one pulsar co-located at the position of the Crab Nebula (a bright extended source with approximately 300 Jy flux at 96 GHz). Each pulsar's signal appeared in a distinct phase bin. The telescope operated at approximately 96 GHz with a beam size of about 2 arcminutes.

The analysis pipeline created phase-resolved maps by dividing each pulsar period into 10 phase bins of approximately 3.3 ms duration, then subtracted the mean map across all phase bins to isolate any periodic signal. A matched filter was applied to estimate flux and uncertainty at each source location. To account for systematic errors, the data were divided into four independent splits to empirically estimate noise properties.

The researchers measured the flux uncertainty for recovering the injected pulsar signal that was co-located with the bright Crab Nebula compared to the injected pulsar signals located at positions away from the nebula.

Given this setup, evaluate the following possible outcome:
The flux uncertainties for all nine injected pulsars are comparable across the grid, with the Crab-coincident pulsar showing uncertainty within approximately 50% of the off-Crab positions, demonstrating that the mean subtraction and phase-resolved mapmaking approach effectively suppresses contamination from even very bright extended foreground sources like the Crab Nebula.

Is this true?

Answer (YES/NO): NO